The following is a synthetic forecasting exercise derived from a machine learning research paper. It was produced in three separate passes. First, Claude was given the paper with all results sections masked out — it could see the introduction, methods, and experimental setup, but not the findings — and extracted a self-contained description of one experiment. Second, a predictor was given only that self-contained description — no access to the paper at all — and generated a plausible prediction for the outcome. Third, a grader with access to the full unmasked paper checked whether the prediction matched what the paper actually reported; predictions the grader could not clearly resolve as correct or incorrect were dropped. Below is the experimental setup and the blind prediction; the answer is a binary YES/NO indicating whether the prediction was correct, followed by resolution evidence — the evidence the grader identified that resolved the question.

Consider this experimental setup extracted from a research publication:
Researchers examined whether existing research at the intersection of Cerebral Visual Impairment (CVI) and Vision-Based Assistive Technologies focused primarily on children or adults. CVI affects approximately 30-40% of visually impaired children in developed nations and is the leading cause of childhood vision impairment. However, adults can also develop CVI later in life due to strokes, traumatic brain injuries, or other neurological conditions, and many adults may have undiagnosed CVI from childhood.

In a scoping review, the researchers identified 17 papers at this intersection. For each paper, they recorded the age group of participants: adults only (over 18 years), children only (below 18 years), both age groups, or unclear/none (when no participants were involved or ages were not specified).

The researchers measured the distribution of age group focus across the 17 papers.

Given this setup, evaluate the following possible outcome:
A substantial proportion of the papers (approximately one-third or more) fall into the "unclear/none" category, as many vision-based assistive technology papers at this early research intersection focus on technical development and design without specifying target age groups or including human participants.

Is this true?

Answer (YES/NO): YES